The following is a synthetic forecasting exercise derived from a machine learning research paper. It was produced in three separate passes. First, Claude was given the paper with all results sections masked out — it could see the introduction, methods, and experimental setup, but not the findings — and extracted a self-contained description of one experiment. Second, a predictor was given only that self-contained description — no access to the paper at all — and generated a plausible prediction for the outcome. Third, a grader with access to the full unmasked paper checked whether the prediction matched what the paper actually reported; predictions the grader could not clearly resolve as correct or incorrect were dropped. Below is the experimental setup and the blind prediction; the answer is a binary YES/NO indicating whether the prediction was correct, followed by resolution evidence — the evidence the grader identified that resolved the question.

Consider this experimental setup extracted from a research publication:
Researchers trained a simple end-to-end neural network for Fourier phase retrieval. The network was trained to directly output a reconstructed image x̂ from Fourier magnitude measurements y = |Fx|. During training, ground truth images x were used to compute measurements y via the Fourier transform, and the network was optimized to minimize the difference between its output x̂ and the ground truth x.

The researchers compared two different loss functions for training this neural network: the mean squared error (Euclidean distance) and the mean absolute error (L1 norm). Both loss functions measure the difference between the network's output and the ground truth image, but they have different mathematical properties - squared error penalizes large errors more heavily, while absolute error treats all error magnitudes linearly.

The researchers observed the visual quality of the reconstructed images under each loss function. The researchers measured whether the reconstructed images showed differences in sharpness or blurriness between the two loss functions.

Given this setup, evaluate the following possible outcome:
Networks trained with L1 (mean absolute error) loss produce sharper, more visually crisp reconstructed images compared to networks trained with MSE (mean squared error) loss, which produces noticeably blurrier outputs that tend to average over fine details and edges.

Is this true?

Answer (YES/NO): NO